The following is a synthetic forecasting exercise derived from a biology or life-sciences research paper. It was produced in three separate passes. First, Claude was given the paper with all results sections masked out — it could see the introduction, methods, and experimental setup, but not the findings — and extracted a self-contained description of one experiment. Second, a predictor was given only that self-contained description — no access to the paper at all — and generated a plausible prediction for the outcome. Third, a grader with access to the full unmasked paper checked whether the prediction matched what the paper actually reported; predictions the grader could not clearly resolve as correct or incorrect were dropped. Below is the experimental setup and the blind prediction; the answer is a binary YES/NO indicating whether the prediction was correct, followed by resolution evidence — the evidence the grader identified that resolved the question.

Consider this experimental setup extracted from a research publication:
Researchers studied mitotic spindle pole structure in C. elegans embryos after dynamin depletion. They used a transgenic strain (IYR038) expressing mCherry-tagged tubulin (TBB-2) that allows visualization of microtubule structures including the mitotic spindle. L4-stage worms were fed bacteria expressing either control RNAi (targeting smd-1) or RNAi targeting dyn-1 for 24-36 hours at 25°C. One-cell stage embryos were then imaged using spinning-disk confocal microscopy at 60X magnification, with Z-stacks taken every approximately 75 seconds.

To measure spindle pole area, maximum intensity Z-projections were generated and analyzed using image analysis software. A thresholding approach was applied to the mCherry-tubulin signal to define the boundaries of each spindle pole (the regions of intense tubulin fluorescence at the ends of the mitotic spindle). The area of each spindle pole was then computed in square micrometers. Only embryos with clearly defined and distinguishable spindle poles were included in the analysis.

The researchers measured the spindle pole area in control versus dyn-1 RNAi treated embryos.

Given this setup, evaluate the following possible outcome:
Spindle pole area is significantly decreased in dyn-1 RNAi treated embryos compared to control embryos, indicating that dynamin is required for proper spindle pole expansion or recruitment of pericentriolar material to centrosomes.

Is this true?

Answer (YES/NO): NO